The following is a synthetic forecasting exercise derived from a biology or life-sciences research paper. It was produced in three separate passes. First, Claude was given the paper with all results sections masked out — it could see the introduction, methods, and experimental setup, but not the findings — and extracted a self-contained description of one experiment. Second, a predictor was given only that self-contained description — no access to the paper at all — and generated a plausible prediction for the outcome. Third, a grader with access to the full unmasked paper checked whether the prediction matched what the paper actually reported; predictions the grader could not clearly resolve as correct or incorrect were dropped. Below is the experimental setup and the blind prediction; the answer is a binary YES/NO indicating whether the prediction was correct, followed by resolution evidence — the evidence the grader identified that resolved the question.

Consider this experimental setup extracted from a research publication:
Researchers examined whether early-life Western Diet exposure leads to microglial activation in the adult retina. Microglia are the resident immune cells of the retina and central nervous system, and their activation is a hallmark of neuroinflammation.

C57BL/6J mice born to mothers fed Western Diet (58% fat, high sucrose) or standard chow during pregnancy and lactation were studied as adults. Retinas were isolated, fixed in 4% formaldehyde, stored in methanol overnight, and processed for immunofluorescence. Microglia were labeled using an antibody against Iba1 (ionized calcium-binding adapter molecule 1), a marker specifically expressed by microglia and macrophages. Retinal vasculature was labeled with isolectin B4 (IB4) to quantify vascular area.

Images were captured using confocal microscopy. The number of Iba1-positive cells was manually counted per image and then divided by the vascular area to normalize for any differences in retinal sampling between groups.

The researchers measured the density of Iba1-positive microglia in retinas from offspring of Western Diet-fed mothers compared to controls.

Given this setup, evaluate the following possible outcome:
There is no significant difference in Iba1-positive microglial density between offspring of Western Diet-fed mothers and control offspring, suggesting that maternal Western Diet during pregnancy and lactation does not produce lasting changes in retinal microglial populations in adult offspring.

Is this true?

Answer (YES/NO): NO